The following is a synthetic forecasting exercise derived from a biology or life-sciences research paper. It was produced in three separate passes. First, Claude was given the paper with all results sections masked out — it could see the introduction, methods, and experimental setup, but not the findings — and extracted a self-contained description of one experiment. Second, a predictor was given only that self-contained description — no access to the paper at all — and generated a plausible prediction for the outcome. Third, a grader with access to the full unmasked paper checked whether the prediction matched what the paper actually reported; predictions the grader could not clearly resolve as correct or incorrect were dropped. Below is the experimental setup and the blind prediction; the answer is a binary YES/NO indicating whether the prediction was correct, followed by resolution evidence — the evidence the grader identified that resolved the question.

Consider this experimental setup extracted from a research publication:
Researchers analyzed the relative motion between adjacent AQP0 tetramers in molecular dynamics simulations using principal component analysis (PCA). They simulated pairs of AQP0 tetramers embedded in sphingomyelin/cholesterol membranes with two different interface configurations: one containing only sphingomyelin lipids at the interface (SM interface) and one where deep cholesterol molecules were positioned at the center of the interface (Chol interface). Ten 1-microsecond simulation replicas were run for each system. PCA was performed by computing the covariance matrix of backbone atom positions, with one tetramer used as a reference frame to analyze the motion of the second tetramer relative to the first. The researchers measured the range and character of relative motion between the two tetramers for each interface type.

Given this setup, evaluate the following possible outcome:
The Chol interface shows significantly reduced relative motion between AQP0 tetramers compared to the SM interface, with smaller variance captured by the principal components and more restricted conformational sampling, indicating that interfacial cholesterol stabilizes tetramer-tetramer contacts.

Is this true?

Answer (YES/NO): NO